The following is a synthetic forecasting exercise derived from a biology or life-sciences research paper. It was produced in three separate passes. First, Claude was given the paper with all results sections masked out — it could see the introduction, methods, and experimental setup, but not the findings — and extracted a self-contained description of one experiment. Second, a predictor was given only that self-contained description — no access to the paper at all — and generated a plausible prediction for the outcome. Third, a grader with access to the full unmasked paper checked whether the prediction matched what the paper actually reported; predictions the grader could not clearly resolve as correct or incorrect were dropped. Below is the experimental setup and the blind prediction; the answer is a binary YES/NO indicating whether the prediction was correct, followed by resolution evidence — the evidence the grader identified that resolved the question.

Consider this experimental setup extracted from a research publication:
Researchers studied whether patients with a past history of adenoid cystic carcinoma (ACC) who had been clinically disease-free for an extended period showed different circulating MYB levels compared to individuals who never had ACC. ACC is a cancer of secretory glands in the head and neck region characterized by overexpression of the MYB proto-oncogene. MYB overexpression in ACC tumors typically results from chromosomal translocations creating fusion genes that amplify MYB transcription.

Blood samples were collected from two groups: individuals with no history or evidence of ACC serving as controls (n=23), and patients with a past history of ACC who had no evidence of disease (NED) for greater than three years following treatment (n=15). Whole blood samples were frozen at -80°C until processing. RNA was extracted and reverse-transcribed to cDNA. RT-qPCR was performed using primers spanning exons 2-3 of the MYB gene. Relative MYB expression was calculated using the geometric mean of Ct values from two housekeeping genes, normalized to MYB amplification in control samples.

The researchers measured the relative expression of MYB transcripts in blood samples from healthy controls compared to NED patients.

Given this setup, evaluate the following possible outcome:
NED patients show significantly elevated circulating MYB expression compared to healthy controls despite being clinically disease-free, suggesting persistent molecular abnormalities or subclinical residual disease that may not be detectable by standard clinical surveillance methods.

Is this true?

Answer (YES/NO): NO